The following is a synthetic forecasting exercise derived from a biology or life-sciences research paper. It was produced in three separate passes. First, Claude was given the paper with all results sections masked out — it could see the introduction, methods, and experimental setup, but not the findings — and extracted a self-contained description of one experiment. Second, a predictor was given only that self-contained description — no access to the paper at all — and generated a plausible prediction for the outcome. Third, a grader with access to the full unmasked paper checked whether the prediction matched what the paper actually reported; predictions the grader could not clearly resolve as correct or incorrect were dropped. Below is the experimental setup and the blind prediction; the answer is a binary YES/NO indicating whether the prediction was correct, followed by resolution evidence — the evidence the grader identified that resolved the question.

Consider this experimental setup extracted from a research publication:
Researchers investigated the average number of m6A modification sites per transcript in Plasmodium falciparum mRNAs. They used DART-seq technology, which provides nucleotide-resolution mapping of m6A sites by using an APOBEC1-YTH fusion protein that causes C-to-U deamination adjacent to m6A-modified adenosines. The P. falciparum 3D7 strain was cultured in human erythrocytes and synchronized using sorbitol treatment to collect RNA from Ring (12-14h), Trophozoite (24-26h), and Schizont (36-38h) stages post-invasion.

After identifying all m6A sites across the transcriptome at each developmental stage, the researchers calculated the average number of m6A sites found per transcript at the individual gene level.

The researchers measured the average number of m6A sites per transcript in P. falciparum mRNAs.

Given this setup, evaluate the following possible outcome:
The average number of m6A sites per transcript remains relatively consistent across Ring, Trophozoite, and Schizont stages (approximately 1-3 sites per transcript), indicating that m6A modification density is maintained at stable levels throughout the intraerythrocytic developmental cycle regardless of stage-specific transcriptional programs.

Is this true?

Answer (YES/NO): NO